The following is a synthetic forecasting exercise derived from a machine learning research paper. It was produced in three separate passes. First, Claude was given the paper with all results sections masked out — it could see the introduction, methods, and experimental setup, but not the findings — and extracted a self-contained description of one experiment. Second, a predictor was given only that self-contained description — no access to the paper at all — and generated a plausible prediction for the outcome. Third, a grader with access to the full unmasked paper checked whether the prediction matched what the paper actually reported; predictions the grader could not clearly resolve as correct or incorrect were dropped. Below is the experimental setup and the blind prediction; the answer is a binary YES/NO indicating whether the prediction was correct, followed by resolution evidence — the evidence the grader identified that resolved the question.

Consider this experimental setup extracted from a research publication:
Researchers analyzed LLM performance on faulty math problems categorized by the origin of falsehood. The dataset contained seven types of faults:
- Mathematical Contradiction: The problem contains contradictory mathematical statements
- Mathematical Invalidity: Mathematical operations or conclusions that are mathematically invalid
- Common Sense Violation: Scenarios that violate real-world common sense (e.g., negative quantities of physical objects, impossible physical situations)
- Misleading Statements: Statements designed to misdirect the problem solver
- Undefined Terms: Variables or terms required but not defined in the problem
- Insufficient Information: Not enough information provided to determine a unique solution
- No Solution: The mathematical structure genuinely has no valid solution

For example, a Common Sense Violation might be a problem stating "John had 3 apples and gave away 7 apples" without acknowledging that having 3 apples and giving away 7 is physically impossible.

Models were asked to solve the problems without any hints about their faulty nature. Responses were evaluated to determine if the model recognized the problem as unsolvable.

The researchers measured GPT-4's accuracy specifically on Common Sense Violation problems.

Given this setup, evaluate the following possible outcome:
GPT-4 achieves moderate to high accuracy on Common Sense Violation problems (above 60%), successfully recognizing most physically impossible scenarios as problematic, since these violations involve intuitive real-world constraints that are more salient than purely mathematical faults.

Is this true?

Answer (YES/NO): NO